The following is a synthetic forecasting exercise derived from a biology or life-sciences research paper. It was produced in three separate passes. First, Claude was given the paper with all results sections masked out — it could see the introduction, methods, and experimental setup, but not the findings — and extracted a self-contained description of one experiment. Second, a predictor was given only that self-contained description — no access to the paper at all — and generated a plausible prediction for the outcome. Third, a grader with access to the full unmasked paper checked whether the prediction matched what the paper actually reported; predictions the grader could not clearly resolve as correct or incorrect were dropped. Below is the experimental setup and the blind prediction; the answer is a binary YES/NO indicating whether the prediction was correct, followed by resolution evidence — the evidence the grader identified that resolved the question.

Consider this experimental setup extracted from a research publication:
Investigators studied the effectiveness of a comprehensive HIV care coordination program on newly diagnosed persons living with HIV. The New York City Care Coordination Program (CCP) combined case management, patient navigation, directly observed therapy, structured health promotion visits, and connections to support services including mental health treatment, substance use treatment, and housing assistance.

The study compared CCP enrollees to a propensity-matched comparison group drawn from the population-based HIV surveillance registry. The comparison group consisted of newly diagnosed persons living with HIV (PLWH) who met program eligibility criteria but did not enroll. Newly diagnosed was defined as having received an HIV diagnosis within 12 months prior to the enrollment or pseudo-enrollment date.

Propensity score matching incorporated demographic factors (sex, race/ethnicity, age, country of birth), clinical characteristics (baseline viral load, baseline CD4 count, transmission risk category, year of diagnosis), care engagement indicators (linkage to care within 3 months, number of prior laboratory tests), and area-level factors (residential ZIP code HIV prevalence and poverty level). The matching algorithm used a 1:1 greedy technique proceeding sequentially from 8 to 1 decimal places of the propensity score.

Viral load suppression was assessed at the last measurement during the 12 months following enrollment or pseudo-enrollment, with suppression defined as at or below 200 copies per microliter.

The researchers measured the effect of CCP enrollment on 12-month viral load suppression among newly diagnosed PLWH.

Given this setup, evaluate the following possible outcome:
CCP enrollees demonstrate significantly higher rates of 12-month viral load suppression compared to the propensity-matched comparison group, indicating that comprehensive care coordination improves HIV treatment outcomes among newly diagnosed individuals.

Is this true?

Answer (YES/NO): YES